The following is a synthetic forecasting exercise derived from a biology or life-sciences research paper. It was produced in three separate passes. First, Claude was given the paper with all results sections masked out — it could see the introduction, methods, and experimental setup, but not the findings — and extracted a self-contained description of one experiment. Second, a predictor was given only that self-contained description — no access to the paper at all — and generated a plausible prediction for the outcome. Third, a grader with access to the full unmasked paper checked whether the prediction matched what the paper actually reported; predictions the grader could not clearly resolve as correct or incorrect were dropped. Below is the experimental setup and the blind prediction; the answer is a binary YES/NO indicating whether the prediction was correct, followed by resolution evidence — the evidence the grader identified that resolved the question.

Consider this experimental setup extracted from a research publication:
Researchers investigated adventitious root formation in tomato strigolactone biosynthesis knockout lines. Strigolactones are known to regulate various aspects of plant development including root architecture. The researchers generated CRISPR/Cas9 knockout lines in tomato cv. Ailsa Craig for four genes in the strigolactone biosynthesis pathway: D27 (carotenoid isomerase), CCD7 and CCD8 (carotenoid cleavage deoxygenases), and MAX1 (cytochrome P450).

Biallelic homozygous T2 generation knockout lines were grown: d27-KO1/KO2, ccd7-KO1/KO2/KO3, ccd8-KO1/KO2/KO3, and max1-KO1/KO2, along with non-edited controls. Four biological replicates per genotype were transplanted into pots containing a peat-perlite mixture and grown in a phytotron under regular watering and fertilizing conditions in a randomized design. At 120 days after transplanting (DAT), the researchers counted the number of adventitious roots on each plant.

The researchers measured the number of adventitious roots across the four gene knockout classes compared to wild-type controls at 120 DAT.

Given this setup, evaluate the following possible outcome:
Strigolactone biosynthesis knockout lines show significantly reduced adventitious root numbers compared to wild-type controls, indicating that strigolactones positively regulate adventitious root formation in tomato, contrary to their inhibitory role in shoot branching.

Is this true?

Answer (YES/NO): NO